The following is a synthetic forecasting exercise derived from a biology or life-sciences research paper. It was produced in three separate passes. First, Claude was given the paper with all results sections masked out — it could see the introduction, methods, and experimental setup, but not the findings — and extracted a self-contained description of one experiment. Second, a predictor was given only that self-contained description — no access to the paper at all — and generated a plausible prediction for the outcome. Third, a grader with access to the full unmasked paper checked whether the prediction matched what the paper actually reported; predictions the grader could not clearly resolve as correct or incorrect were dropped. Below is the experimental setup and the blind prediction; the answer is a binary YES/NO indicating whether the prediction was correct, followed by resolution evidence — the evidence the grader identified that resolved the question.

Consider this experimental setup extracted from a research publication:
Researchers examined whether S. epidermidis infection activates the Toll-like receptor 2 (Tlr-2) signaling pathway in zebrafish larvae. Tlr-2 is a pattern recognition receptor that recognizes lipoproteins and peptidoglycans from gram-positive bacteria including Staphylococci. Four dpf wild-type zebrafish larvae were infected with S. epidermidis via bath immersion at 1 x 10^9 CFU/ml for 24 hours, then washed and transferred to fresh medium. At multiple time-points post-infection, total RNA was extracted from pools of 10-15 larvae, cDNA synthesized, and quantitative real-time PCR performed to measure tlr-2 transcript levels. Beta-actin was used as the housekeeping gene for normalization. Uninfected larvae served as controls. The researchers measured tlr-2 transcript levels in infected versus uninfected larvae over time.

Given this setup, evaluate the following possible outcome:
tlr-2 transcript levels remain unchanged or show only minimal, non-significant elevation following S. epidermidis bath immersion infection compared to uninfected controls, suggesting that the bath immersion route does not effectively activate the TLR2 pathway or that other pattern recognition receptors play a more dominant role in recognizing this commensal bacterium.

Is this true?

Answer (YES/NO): NO